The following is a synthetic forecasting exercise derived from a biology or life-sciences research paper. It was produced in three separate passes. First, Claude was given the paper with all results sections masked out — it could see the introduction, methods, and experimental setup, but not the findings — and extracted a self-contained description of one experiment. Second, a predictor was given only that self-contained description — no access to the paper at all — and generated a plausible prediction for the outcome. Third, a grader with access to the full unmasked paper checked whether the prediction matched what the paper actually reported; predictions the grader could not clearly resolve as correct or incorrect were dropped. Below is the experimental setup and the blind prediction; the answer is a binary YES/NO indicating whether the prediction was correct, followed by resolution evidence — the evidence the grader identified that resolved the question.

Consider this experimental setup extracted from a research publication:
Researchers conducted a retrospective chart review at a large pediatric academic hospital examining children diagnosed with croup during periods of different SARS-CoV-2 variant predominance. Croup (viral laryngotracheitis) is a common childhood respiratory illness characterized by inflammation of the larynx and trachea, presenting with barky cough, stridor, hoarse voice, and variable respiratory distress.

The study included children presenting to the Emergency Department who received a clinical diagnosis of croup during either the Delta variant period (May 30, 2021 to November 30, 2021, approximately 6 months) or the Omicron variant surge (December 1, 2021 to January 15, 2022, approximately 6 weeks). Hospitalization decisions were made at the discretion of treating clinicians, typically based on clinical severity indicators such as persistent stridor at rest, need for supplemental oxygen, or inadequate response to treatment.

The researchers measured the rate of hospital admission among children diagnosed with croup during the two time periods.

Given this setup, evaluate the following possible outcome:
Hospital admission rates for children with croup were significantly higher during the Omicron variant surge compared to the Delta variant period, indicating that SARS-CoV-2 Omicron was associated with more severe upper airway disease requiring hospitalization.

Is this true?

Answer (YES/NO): NO